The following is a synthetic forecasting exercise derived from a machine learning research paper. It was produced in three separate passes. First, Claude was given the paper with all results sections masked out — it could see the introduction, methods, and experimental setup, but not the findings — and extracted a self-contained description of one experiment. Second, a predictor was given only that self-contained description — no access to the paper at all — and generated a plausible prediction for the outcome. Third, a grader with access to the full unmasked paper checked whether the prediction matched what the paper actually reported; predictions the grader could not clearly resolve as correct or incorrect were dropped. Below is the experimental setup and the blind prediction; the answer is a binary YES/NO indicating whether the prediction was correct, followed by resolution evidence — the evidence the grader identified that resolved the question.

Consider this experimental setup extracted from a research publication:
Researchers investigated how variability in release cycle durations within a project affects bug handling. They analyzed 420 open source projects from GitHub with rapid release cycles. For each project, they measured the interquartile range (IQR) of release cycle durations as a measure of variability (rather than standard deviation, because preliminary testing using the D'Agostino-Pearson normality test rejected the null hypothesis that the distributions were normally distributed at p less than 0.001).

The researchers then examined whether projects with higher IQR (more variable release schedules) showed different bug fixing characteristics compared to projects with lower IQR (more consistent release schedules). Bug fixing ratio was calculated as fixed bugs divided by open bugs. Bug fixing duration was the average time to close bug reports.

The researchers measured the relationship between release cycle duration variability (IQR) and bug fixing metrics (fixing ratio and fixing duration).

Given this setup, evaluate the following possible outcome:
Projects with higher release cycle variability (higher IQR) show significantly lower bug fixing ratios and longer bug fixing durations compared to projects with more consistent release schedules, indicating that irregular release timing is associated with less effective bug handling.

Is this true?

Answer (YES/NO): NO